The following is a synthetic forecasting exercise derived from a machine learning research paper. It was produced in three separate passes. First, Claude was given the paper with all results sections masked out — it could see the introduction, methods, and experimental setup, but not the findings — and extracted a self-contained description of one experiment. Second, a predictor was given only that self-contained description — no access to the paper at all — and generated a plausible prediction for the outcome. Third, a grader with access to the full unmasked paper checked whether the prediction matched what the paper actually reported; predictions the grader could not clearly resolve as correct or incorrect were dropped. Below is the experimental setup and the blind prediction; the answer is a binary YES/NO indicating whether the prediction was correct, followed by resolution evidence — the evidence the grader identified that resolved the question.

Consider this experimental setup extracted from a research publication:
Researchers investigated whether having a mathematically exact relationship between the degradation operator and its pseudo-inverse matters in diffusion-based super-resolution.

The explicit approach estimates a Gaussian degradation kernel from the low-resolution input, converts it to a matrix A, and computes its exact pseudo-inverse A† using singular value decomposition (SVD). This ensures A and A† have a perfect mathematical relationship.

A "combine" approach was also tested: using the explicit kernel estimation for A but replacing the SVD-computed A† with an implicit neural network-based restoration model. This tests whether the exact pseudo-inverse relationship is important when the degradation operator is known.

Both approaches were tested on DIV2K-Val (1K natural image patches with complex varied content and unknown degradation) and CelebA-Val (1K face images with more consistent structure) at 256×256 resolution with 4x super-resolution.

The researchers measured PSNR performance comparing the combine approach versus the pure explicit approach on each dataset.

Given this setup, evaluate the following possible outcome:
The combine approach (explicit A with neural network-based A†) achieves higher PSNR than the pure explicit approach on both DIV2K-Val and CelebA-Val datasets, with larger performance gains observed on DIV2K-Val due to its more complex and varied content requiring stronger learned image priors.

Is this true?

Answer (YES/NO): NO